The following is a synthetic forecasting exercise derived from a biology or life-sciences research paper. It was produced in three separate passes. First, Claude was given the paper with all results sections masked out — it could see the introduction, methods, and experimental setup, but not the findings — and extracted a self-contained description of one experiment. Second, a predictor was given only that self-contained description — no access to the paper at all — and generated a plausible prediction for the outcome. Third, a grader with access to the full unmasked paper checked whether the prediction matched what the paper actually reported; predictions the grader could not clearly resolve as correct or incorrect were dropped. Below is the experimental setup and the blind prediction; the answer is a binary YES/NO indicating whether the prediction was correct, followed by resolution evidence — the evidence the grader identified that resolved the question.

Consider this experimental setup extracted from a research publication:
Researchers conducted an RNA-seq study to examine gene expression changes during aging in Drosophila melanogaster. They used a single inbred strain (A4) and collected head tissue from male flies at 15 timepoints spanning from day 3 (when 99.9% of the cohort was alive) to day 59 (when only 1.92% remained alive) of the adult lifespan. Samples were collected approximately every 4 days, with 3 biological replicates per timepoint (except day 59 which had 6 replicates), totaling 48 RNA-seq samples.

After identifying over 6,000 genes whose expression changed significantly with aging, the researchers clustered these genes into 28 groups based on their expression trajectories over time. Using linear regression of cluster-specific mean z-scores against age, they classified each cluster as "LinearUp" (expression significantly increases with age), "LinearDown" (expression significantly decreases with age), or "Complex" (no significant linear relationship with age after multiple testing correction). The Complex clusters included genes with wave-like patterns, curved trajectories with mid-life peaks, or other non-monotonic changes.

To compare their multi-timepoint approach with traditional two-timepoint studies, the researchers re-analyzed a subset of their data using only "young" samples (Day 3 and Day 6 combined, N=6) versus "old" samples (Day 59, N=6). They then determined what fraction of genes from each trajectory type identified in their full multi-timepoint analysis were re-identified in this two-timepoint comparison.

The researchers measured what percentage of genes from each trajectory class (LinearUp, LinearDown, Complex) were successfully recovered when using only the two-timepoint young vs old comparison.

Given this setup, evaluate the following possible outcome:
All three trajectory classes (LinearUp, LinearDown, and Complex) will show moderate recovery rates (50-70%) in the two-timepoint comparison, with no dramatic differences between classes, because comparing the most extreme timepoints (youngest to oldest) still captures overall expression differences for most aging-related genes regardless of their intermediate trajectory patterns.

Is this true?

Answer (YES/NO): NO